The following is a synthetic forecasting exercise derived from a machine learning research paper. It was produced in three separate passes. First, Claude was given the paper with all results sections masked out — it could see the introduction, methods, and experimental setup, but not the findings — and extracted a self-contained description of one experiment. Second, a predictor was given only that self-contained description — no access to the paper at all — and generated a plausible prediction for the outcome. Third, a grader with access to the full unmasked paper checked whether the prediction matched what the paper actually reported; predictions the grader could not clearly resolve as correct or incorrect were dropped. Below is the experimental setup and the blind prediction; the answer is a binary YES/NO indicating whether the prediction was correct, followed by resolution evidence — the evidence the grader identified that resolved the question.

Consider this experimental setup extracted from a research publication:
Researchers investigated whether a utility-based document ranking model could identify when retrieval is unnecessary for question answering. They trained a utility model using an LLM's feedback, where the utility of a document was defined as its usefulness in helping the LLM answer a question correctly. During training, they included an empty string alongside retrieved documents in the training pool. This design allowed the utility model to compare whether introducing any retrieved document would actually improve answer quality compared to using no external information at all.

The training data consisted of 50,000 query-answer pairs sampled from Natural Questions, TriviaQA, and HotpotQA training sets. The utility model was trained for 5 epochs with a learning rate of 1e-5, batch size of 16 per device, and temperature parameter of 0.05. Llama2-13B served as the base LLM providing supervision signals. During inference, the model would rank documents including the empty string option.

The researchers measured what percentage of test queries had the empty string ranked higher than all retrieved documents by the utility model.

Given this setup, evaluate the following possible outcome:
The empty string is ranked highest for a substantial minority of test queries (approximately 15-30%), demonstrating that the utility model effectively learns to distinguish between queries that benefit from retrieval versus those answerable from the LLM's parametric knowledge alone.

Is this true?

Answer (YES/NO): YES